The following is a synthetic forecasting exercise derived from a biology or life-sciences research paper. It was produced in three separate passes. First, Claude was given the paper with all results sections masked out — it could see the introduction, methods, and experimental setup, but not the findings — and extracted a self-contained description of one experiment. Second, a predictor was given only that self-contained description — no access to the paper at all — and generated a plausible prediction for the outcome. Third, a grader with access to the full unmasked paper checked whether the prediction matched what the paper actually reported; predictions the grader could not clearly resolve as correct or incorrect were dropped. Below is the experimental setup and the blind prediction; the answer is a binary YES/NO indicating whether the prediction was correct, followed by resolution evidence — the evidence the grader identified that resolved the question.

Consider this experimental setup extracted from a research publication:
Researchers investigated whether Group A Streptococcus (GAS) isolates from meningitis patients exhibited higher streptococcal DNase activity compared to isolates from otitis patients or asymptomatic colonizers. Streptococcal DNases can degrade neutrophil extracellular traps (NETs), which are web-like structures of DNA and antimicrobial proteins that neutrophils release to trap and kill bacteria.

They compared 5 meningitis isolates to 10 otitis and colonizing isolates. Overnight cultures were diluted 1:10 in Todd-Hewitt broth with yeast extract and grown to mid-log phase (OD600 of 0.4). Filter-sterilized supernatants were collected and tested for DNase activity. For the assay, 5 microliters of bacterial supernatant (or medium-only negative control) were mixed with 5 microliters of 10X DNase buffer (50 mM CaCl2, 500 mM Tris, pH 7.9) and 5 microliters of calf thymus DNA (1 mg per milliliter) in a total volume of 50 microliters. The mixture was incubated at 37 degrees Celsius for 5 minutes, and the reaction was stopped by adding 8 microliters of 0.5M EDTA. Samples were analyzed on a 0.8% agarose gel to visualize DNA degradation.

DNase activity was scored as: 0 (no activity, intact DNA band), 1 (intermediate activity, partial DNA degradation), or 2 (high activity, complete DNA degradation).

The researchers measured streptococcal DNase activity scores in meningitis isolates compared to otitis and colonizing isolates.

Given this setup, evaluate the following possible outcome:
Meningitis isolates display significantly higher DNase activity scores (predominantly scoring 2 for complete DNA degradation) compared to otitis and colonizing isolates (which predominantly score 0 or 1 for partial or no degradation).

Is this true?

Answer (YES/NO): NO